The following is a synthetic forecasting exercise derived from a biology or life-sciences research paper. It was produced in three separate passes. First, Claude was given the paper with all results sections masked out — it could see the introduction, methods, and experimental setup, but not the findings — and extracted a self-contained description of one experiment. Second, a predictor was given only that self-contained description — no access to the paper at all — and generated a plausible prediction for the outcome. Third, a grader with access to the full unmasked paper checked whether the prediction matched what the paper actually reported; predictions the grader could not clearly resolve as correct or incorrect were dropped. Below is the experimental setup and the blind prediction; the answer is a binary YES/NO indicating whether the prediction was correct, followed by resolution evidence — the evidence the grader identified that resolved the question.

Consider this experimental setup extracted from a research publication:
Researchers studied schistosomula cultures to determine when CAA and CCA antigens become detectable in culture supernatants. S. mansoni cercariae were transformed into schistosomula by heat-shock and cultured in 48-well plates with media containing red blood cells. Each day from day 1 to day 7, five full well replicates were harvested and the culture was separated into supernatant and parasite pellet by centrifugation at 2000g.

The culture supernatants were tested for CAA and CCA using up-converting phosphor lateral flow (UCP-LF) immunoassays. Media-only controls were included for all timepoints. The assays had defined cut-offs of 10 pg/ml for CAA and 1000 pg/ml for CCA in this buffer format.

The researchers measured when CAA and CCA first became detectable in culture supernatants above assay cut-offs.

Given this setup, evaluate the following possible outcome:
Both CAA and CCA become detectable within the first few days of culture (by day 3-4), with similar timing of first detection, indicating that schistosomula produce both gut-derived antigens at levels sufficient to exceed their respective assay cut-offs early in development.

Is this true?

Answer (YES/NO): YES